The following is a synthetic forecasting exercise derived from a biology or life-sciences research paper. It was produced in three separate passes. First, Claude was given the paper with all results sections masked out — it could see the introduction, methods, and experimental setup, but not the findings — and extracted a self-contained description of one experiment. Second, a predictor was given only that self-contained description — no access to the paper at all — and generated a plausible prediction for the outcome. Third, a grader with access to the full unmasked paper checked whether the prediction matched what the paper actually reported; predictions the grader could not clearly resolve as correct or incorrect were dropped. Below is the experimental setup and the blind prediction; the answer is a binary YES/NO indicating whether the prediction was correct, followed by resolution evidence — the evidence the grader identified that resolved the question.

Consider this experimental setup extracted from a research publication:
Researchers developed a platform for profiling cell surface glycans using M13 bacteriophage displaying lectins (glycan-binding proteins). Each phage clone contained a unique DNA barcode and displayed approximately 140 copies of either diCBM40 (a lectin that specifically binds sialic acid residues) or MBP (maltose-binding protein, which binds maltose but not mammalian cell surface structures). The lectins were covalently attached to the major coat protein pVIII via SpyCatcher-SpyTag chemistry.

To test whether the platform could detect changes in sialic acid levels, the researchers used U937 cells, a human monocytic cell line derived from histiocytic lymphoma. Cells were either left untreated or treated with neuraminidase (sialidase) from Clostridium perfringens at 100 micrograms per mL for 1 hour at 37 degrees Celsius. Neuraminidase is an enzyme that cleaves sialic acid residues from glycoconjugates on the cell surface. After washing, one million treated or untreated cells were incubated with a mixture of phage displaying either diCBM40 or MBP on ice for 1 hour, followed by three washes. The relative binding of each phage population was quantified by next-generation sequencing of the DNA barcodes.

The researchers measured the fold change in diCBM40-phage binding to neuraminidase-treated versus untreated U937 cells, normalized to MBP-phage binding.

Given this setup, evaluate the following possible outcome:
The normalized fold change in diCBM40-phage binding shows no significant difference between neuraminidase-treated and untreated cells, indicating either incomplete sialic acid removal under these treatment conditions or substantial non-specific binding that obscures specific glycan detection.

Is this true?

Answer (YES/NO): NO